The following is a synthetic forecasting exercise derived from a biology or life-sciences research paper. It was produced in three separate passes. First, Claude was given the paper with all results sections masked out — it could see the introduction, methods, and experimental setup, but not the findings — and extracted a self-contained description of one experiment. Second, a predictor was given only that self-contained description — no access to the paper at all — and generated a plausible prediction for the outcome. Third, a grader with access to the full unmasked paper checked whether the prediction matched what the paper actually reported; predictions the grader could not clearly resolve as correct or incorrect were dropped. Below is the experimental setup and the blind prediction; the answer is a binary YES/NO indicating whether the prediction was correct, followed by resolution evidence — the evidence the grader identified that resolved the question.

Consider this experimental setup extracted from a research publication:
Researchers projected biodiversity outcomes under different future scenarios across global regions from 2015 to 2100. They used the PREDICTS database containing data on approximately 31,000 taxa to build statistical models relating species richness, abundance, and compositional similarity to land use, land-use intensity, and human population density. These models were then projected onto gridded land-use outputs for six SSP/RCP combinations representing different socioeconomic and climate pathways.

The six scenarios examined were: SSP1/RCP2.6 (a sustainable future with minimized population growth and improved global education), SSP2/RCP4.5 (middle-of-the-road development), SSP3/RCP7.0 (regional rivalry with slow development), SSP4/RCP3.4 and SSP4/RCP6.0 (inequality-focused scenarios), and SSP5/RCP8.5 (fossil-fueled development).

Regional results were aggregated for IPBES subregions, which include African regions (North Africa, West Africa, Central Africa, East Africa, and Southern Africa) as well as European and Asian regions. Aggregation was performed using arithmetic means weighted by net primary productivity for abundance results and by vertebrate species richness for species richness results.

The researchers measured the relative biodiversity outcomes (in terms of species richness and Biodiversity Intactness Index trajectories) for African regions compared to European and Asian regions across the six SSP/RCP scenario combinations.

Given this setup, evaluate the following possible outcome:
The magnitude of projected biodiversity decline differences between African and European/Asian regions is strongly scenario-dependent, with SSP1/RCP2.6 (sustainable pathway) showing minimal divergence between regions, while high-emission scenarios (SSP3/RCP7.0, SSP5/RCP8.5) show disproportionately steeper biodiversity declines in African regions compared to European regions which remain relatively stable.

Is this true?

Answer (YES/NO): NO